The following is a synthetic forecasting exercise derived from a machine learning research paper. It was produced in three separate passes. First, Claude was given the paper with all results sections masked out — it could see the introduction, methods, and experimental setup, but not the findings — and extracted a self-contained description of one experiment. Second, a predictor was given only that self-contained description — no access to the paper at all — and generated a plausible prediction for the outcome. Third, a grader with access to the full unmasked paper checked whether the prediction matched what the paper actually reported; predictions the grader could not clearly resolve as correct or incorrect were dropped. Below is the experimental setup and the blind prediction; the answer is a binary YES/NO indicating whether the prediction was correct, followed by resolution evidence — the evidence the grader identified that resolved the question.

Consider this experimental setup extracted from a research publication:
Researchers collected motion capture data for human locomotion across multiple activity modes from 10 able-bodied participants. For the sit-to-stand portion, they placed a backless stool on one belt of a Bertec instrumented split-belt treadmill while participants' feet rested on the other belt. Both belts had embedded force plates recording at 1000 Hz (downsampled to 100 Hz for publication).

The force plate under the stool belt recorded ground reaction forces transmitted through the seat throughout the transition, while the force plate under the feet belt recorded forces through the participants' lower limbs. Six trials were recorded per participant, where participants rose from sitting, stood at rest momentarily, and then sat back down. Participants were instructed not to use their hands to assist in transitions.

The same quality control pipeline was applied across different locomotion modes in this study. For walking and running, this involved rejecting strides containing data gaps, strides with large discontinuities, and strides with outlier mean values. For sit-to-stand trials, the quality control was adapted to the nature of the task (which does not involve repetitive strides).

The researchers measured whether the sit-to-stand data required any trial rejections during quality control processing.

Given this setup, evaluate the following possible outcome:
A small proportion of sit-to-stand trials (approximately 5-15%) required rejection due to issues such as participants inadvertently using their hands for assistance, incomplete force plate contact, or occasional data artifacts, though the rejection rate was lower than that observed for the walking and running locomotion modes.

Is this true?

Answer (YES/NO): NO